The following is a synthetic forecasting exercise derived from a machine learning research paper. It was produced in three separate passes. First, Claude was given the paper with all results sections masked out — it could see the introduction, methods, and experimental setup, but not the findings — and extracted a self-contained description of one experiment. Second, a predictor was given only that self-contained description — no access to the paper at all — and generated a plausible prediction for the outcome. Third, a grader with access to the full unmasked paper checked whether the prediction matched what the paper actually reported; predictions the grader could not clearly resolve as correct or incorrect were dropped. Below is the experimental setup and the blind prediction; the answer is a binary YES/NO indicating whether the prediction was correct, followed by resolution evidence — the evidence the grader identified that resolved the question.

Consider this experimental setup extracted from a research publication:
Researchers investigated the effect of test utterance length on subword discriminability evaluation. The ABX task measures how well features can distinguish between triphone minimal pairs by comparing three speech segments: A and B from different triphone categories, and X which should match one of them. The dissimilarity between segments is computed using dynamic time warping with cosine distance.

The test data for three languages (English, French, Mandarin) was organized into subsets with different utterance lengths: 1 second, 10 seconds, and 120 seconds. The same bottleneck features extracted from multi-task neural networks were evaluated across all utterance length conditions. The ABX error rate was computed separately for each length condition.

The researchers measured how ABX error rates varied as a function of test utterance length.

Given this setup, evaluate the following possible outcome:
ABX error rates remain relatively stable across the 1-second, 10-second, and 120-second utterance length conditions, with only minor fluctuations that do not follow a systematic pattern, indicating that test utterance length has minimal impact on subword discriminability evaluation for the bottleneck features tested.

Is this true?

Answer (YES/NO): NO